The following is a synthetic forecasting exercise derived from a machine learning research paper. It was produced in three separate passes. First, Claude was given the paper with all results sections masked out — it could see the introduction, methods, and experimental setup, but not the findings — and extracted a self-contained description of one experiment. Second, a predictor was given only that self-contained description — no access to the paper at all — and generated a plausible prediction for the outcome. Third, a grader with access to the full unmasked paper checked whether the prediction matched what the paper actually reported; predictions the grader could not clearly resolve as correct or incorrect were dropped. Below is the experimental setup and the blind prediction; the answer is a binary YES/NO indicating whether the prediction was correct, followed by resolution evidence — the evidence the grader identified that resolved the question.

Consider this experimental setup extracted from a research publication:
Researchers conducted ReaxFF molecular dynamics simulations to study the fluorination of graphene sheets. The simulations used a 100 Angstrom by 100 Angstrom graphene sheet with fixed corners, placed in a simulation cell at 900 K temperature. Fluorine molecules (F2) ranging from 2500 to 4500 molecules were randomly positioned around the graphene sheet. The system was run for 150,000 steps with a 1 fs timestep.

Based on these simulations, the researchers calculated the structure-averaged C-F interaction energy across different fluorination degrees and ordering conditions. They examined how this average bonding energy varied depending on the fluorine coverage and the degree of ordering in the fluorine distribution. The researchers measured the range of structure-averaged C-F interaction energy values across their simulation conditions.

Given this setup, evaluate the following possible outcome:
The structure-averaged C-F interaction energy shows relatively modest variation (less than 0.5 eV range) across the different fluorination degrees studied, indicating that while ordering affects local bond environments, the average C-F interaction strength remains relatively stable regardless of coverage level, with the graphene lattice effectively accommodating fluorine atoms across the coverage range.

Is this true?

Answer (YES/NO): NO